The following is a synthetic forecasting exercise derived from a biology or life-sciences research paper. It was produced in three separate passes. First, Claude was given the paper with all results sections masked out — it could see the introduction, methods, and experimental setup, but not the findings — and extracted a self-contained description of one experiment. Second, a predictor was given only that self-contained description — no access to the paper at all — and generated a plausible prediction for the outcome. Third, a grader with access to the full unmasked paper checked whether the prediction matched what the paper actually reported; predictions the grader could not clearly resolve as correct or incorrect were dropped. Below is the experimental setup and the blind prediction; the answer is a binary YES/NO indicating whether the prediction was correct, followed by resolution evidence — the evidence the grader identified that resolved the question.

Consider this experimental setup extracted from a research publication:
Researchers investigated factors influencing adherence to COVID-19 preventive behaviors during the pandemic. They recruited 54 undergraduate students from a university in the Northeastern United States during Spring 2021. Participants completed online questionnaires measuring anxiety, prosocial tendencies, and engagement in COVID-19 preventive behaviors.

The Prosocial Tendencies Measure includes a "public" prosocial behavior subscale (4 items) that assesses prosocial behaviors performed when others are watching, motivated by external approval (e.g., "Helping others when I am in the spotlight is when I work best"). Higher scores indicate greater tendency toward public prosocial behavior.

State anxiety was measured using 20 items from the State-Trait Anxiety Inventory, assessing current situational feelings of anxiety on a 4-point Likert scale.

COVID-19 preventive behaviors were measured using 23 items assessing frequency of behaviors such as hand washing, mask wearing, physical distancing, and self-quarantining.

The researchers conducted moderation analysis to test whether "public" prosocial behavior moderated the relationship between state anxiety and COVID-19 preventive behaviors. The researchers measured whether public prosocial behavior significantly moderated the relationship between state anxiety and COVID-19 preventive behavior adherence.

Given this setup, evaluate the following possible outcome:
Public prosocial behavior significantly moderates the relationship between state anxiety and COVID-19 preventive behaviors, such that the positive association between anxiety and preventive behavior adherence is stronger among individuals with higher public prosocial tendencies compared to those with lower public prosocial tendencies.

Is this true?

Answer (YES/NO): NO